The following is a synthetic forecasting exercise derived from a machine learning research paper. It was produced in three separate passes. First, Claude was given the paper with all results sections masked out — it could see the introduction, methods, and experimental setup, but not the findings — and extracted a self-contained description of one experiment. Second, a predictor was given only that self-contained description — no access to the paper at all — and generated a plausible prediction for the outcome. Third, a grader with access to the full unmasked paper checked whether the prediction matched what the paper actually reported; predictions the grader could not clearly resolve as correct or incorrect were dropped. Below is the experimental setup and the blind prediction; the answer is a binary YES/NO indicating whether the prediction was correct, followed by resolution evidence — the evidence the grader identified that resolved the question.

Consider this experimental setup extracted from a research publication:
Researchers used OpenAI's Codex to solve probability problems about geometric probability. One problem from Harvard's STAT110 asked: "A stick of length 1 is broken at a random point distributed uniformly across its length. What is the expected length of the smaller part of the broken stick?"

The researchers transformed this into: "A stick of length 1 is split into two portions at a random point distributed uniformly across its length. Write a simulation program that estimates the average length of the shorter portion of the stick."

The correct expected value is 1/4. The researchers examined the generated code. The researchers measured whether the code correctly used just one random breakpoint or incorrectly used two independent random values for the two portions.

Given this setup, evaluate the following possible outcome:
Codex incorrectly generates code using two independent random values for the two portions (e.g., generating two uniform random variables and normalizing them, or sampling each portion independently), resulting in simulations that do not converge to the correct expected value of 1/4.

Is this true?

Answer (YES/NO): NO